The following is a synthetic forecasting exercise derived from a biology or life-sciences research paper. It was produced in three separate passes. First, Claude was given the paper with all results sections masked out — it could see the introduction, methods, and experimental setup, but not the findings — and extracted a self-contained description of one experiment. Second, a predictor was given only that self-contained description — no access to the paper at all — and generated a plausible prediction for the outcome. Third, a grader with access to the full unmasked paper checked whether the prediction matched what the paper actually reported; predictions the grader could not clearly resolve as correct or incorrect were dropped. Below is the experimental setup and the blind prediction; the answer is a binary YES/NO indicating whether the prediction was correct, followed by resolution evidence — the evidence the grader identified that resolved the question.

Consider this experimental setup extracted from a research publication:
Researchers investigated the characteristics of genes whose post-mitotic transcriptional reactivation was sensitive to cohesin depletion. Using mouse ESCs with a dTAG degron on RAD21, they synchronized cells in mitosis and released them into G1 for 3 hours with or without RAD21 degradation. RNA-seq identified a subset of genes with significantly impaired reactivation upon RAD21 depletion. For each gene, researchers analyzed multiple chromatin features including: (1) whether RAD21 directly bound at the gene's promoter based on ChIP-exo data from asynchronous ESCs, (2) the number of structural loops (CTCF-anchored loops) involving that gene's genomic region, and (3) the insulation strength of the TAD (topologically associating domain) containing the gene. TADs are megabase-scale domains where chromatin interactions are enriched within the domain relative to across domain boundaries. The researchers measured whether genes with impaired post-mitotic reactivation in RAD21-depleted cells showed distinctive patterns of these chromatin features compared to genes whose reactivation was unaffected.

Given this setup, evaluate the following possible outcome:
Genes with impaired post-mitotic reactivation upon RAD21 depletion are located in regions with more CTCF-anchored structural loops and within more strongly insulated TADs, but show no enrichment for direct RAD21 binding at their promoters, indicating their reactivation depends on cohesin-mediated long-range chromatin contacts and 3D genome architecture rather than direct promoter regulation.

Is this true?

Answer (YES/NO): NO